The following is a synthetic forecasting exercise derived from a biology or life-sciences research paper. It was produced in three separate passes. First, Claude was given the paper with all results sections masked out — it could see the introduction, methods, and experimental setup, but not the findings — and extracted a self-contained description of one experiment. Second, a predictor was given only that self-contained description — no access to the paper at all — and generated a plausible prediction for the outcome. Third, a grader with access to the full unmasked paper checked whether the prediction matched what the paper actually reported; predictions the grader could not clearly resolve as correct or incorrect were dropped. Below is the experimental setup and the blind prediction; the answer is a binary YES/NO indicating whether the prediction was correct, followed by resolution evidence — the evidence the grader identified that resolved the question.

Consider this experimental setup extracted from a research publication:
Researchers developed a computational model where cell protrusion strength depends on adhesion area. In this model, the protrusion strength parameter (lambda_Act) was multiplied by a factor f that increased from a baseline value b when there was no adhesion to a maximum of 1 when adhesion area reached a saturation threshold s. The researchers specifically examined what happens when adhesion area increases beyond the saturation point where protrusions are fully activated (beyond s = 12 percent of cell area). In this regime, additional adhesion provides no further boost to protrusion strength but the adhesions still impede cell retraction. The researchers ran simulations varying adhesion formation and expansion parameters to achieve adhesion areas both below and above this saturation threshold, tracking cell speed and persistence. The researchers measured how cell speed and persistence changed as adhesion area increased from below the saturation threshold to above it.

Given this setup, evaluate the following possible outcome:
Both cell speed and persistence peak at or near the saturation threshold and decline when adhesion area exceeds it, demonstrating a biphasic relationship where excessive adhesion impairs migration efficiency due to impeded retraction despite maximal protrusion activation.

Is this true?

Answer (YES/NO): YES